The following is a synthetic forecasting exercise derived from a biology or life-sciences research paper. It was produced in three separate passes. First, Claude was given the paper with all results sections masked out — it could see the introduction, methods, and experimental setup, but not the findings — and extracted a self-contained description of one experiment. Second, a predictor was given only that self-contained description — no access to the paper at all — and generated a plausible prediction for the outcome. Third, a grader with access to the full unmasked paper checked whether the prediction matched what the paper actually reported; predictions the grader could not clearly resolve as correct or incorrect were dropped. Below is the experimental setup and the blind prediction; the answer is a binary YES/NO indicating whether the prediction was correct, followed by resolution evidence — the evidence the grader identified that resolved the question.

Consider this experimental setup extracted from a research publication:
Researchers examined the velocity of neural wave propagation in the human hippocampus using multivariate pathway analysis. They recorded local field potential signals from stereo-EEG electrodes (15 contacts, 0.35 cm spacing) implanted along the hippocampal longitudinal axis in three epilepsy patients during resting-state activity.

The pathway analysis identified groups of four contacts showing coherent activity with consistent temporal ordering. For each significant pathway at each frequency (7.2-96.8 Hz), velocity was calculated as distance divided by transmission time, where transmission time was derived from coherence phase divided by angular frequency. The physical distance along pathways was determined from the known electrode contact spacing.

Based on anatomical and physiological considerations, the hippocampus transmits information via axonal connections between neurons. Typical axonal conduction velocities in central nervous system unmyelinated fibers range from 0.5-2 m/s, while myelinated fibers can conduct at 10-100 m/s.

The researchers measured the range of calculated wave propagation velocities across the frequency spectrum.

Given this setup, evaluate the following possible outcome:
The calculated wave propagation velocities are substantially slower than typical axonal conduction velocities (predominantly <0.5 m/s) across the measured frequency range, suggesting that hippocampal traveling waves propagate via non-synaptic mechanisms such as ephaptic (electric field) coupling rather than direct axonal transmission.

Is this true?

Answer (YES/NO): NO